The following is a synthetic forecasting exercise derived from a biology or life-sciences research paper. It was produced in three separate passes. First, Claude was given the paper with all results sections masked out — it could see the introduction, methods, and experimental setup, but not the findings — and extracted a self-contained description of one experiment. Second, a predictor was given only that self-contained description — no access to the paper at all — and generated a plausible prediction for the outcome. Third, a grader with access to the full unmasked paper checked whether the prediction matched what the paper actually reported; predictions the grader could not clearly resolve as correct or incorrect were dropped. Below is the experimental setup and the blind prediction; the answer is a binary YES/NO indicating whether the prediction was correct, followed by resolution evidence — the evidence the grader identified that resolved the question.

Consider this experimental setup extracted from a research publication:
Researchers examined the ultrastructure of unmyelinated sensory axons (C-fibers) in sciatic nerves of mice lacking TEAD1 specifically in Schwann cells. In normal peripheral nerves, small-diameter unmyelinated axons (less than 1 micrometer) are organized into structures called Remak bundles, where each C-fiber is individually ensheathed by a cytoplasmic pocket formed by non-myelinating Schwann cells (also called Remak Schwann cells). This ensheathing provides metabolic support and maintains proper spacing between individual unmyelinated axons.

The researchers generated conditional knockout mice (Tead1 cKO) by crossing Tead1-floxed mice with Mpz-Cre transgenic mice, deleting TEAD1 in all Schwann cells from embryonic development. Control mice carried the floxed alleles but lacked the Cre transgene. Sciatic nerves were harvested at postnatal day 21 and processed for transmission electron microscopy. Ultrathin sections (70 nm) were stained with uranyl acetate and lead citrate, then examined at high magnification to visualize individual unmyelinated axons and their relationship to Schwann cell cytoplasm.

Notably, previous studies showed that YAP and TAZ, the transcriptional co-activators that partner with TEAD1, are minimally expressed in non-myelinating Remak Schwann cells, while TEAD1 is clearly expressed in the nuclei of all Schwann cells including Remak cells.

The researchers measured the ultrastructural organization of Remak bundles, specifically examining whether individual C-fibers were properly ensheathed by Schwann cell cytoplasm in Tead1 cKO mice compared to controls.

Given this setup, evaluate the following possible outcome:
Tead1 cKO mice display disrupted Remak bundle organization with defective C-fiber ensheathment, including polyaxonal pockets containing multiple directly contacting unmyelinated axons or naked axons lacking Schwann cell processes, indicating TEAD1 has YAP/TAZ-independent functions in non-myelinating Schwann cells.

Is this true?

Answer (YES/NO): YES